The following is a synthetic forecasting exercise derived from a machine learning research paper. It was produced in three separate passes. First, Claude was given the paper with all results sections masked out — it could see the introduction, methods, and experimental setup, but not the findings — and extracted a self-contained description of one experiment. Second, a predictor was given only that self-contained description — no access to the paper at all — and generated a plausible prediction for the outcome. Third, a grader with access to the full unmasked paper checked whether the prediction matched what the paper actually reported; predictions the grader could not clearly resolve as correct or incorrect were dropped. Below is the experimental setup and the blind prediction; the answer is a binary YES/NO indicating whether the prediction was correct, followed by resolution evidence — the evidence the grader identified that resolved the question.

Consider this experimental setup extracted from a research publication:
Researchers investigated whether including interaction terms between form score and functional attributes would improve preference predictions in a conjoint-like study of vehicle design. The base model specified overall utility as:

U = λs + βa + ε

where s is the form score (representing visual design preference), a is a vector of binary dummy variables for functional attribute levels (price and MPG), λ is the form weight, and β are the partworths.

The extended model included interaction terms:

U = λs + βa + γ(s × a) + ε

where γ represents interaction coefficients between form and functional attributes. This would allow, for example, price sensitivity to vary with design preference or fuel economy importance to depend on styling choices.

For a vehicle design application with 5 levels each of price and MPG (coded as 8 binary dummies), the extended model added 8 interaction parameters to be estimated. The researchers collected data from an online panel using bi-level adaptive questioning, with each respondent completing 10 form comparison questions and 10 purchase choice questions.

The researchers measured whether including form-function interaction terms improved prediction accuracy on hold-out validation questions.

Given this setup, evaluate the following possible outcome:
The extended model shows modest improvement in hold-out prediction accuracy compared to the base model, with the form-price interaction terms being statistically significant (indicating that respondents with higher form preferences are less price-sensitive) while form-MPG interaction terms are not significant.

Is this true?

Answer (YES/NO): NO